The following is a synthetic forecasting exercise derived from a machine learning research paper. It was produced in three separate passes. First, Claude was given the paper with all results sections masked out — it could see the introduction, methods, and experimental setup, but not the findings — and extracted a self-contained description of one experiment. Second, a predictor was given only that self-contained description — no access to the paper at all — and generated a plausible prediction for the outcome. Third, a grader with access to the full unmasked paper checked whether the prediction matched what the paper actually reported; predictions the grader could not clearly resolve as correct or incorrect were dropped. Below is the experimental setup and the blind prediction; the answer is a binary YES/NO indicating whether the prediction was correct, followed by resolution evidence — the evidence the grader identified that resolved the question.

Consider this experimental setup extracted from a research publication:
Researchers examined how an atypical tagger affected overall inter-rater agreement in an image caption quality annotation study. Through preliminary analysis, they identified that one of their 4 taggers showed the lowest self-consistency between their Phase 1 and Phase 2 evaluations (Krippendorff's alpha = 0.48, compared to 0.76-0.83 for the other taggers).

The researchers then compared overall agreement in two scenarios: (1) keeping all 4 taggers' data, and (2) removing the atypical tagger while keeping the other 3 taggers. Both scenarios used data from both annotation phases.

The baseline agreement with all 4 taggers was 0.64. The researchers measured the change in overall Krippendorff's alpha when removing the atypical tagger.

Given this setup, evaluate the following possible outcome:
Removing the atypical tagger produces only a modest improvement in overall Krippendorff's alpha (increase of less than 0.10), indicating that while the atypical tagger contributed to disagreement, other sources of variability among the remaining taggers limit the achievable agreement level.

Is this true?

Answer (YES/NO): YES